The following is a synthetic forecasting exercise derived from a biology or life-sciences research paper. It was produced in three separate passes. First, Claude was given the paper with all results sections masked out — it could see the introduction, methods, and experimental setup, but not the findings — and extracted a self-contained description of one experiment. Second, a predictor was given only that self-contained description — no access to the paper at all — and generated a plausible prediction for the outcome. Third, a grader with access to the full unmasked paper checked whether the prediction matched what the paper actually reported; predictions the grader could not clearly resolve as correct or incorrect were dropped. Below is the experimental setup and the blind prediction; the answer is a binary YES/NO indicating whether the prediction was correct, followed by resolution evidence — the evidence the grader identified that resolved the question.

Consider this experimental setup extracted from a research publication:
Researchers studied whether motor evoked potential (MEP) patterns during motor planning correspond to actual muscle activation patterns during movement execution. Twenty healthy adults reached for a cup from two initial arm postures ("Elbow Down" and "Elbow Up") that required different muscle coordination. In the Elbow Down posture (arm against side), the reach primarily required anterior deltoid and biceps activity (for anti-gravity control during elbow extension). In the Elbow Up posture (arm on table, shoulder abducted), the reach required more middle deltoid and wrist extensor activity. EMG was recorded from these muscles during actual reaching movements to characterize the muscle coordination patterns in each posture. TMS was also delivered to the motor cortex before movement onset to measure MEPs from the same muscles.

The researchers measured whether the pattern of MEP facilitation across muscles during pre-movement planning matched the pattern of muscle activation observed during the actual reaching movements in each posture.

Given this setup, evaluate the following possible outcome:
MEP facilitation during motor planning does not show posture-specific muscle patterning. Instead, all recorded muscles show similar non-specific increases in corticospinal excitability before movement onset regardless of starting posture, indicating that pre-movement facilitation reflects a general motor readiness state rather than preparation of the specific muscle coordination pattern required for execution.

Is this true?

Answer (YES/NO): NO